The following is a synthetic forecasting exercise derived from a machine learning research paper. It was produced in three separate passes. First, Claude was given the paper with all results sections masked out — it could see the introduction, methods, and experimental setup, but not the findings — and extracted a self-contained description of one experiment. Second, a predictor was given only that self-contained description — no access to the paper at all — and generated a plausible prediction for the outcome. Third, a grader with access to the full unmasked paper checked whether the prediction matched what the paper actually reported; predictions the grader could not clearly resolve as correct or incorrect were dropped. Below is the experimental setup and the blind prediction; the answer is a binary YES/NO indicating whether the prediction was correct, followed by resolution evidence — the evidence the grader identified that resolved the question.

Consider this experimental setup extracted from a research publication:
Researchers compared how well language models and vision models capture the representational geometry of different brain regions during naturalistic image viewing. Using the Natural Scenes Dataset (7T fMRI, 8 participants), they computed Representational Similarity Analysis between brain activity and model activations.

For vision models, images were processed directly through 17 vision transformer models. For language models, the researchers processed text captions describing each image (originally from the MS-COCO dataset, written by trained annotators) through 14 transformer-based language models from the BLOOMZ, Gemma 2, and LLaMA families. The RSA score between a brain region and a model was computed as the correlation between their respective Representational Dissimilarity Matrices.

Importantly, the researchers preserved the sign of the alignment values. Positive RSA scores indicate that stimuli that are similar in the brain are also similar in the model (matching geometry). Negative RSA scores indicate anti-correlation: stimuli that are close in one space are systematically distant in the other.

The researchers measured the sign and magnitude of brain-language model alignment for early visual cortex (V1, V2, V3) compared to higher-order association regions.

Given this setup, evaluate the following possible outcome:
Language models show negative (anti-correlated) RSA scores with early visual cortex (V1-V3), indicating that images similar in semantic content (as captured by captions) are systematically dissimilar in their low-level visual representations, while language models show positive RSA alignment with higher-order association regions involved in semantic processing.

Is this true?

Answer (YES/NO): YES